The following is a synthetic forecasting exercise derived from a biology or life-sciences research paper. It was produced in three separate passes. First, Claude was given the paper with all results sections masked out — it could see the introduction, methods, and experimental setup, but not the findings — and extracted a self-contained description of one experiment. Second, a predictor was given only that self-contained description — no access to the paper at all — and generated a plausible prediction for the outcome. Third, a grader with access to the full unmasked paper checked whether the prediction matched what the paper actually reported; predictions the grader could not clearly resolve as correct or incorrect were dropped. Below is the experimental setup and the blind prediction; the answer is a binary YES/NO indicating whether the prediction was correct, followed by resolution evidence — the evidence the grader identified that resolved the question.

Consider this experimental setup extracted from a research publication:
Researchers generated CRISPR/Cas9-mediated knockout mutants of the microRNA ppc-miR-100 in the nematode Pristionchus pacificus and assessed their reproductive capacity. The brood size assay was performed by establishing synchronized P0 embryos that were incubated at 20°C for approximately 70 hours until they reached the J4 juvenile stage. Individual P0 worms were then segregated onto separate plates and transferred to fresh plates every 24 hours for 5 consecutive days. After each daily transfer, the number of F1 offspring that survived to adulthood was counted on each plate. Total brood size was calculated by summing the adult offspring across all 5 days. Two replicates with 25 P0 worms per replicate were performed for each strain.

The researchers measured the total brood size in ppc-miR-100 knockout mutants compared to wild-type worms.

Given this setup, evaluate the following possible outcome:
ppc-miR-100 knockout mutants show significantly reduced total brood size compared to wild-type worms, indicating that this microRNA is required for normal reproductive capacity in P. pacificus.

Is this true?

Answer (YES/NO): YES